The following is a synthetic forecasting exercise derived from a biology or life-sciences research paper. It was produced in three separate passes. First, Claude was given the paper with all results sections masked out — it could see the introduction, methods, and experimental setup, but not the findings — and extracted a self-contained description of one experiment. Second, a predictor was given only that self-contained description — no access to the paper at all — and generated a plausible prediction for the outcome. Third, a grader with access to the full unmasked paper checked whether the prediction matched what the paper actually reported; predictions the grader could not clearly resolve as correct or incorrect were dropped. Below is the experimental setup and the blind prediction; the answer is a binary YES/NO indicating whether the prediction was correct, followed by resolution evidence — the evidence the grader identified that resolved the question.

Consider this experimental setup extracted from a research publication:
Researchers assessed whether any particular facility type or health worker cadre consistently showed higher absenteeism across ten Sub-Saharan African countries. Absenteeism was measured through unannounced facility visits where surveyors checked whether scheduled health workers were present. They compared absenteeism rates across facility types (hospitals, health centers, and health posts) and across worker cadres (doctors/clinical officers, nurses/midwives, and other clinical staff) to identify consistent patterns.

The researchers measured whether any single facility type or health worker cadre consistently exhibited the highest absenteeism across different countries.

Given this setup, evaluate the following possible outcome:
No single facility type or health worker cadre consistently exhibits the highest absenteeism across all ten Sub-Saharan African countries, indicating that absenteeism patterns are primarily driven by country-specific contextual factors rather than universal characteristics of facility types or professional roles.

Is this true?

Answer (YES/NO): YES